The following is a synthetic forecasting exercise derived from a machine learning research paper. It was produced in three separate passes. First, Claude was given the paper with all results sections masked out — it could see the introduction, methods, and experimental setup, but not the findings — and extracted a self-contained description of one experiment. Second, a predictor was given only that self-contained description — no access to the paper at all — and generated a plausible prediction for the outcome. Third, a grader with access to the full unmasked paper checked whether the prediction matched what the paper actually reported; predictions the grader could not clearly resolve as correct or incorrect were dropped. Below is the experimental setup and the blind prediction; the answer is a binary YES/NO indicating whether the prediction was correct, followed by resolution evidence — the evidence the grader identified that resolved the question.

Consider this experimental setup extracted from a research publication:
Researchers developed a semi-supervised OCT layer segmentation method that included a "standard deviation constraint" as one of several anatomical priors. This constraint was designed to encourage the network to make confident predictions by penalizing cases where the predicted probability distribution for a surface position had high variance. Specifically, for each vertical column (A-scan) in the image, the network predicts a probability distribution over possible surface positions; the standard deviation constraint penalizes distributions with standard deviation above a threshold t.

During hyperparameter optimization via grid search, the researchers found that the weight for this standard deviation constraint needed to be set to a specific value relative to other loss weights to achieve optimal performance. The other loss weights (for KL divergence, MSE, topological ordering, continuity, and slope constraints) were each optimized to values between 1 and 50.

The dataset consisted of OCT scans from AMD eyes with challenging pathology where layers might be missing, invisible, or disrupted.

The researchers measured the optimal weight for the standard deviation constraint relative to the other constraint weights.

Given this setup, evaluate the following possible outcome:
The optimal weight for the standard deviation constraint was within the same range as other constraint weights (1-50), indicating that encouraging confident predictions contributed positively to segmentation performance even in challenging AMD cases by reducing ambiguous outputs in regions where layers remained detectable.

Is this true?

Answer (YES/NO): NO